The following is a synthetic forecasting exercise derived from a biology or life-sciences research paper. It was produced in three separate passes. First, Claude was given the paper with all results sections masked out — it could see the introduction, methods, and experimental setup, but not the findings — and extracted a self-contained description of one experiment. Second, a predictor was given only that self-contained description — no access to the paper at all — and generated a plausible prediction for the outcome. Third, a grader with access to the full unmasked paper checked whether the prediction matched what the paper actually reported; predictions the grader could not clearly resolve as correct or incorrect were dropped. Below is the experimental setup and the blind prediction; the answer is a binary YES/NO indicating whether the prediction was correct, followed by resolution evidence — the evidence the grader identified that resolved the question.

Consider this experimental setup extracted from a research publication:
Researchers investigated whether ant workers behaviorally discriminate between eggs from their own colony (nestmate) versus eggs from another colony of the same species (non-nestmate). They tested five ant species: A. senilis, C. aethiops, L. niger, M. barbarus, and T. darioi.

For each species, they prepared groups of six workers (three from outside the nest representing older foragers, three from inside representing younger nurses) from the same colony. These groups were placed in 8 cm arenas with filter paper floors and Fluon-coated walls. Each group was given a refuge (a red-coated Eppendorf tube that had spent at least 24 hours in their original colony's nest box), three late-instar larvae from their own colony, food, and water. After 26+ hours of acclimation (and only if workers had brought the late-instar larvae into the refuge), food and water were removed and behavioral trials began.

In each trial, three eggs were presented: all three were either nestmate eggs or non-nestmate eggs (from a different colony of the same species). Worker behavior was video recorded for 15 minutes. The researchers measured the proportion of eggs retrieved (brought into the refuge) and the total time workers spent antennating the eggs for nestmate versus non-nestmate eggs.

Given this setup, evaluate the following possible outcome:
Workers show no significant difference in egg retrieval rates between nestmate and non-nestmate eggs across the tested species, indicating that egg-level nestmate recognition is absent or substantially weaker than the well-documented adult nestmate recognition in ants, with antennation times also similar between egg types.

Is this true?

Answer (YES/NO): NO